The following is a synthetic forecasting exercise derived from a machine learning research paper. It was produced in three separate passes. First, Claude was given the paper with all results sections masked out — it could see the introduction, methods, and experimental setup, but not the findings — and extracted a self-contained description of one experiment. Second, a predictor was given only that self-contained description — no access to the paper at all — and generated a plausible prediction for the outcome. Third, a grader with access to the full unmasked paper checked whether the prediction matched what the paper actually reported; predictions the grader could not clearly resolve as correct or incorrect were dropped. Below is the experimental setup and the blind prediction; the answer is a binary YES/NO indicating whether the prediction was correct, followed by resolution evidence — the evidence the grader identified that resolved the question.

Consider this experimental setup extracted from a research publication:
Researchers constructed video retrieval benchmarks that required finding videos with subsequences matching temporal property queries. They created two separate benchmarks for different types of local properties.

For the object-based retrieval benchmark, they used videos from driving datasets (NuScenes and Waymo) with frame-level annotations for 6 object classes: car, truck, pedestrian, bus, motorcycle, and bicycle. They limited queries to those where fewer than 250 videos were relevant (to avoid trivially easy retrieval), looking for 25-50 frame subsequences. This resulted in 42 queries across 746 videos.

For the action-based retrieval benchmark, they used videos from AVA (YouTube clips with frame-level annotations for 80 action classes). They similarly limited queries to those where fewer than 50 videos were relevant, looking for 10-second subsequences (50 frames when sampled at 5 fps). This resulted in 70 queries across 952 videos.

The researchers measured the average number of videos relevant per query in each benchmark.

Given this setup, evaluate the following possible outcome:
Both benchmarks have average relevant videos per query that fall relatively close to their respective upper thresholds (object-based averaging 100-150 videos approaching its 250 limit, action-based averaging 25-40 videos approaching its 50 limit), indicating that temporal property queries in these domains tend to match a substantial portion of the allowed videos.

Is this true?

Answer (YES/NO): NO